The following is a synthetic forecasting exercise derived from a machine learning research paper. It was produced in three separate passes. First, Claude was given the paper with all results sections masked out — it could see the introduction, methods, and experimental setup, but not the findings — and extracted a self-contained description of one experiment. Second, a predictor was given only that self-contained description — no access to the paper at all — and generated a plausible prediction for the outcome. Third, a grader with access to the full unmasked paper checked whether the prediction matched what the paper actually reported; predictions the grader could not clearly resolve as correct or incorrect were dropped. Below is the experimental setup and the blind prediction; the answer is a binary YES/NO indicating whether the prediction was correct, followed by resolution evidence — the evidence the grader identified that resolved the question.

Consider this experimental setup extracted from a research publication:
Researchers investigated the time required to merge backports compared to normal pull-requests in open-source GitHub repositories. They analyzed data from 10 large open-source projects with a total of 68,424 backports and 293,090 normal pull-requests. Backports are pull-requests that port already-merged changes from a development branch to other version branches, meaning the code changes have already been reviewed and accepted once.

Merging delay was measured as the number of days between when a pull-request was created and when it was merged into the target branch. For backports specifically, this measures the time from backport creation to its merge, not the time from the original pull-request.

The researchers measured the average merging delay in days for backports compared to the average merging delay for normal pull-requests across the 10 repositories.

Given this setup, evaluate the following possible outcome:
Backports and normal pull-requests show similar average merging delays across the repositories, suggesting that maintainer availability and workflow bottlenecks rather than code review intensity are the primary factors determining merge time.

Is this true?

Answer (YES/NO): NO